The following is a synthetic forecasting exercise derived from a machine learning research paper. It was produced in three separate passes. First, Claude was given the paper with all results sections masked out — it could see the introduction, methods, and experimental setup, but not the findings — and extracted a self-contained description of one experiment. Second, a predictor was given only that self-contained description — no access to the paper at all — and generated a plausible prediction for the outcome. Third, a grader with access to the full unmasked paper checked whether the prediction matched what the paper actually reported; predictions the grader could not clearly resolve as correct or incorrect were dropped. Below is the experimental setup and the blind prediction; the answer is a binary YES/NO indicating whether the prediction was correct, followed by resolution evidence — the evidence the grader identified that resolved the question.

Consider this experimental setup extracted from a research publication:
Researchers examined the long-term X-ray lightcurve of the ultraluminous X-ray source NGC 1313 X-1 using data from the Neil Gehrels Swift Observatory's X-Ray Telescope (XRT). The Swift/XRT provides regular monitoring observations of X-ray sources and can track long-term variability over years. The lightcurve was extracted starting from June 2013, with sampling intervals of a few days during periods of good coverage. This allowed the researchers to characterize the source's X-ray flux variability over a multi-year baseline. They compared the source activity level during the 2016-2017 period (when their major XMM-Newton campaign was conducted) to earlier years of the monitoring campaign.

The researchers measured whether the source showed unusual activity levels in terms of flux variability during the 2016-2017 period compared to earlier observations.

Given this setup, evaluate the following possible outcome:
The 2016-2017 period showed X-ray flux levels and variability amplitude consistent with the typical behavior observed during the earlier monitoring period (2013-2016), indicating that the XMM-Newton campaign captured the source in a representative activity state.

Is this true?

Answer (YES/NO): NO